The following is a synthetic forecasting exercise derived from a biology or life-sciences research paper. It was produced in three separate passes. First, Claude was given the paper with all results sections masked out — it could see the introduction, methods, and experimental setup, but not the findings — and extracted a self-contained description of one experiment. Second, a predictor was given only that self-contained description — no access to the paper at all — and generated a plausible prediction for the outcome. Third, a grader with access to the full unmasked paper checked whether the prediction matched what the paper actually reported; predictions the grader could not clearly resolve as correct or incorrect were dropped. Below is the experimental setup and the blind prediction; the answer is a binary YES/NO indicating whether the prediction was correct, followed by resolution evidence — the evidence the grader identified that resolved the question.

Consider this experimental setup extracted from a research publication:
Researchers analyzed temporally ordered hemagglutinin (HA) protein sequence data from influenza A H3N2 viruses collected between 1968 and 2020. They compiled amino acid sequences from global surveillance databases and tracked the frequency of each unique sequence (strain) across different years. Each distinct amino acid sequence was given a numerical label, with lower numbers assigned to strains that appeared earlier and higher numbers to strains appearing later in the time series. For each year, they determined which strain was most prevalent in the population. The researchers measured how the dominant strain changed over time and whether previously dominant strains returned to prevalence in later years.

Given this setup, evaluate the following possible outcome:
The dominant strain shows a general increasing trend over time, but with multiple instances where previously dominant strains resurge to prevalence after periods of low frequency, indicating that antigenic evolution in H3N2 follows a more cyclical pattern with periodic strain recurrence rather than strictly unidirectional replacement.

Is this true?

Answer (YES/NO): NO